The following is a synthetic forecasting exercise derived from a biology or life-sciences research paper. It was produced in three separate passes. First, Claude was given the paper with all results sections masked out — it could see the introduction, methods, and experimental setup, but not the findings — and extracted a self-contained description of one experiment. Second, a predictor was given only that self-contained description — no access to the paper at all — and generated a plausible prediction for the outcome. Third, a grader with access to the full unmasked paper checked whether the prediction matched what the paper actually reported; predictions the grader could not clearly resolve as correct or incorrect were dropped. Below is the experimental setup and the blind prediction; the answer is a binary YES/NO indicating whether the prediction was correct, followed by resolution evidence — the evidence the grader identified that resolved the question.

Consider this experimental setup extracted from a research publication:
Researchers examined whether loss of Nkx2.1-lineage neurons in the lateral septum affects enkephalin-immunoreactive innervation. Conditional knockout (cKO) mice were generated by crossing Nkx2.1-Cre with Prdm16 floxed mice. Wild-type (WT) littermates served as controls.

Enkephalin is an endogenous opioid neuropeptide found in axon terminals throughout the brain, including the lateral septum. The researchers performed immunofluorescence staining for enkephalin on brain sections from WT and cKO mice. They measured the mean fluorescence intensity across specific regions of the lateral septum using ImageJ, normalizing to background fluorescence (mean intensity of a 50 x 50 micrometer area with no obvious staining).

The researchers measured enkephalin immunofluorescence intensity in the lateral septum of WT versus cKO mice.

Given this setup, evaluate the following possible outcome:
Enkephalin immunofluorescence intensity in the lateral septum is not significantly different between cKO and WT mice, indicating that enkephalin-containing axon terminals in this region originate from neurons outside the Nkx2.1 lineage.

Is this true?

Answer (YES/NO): NO